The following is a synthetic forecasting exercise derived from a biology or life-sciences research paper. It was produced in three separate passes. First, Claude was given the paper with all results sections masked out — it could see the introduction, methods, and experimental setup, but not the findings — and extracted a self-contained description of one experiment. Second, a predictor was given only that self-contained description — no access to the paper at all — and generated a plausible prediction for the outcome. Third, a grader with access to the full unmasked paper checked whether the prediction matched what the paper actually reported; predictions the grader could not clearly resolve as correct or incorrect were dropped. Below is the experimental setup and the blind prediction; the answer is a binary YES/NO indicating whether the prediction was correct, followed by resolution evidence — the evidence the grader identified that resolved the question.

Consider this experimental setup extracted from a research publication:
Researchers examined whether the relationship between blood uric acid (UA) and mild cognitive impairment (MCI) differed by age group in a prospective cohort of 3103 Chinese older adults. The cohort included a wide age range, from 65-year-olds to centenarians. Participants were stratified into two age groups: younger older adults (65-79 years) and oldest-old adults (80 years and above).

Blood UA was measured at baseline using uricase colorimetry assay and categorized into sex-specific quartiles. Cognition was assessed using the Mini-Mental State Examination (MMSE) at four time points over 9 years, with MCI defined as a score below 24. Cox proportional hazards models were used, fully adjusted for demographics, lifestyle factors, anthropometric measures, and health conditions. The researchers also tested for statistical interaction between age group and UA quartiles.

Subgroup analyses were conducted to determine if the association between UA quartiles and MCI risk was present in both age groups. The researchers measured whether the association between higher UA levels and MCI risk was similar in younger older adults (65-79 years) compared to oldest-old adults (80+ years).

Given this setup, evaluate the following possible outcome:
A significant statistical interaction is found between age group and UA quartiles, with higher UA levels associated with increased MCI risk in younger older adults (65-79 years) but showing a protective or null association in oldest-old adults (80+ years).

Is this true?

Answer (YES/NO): NO